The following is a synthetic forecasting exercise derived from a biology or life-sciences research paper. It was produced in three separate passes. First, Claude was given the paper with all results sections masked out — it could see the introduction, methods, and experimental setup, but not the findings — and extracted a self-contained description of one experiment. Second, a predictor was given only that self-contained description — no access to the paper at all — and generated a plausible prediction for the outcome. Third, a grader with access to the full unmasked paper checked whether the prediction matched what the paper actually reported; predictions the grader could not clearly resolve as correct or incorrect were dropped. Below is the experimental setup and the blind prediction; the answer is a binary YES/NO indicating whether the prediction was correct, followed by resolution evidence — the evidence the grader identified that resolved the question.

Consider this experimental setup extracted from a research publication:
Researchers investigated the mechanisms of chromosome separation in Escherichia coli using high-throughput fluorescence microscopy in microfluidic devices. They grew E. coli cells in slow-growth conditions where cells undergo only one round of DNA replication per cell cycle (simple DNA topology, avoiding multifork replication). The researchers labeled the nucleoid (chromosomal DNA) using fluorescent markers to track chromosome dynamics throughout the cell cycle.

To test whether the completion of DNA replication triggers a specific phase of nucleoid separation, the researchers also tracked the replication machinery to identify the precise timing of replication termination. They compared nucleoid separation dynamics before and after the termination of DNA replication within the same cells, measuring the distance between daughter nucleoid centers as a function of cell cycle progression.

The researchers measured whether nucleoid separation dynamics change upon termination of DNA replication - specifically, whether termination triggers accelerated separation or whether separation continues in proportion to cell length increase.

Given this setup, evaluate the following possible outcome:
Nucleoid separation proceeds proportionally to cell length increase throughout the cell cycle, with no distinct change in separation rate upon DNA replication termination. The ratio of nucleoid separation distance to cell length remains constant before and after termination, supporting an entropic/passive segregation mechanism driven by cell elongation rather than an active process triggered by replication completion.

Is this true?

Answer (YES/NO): YES